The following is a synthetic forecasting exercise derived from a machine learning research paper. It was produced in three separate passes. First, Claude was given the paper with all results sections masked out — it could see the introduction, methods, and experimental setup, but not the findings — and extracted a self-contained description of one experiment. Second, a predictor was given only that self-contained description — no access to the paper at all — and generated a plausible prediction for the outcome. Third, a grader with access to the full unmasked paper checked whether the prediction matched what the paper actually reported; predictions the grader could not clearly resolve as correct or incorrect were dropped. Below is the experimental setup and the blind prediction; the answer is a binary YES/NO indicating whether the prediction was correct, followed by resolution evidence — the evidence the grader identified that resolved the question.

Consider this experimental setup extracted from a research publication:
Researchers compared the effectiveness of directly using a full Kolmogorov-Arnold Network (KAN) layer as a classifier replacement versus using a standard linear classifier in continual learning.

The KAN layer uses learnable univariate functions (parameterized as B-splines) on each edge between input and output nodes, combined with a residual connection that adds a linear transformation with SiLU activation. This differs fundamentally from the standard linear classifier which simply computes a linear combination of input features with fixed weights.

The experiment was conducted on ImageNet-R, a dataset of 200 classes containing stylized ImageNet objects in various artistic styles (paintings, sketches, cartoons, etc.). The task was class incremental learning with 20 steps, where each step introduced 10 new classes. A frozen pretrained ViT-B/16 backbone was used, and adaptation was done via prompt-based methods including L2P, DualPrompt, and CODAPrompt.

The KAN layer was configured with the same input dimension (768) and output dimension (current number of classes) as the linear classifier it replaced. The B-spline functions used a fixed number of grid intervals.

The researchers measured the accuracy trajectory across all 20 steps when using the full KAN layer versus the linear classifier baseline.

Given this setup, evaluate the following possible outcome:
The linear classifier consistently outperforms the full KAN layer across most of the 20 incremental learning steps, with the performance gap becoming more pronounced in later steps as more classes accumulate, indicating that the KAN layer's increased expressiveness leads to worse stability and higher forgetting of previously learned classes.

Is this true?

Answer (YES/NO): NO